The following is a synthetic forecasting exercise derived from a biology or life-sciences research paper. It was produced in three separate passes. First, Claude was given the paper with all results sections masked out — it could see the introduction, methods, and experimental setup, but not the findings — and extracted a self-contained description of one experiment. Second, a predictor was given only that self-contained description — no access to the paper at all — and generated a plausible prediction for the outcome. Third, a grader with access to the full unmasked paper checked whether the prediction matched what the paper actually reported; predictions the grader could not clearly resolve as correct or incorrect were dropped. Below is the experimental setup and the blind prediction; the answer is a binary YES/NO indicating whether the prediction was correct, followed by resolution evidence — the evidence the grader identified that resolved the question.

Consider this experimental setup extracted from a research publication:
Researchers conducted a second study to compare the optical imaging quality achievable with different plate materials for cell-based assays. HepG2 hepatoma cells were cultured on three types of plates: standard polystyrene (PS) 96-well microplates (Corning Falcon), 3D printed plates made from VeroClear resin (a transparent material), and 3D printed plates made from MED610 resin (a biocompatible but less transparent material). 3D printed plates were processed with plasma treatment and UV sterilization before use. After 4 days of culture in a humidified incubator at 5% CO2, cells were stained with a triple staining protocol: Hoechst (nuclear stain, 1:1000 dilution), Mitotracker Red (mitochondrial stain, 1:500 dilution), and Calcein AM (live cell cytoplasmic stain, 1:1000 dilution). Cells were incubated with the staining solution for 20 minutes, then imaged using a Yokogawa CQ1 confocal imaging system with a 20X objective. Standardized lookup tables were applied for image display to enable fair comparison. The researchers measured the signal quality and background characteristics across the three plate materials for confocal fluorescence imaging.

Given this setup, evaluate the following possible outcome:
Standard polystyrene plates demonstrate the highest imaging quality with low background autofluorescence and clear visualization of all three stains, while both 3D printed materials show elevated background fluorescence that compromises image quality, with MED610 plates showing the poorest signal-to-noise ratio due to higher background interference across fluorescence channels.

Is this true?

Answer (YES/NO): NO